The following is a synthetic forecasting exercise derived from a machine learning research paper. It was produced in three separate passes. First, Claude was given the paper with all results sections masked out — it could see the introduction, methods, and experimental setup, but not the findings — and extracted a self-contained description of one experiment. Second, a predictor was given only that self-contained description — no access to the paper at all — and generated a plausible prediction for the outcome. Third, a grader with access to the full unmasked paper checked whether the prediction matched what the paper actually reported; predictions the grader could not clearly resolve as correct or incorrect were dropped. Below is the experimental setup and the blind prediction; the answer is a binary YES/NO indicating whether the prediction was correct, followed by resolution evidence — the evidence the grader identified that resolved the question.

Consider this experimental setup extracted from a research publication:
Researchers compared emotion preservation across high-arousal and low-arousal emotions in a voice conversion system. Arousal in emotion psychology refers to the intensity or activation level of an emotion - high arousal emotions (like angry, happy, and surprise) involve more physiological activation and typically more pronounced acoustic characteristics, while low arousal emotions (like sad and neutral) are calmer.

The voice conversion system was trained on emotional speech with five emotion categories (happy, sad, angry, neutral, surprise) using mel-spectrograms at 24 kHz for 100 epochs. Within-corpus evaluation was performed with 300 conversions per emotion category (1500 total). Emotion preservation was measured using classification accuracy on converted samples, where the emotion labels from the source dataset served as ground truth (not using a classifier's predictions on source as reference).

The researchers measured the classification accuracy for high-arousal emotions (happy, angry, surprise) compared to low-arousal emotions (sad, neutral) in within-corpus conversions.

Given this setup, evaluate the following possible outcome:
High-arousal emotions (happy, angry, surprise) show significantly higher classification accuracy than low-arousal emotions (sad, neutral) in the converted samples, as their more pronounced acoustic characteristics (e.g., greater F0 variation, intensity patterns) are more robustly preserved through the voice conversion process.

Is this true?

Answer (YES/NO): NO